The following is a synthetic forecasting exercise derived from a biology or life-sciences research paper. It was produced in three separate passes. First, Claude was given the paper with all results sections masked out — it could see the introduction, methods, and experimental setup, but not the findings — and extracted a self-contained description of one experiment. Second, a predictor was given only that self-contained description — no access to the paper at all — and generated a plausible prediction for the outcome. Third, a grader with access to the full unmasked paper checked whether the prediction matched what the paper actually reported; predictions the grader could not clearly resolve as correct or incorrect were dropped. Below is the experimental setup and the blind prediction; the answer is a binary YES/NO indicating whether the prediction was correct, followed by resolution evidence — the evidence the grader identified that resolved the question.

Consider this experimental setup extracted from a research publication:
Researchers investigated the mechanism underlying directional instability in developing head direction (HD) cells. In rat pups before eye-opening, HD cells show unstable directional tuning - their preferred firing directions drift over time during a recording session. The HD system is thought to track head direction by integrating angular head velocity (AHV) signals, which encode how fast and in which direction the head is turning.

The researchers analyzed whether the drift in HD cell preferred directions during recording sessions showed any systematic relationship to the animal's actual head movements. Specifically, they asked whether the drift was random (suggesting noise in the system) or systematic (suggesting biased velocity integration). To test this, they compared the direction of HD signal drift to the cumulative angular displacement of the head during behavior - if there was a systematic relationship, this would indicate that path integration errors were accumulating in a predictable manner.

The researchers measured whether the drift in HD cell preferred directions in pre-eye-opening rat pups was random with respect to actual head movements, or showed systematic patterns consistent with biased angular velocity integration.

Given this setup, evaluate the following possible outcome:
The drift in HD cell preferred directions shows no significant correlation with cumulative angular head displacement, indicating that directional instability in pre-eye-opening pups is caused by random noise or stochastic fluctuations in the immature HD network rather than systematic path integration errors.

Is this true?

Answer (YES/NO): NO